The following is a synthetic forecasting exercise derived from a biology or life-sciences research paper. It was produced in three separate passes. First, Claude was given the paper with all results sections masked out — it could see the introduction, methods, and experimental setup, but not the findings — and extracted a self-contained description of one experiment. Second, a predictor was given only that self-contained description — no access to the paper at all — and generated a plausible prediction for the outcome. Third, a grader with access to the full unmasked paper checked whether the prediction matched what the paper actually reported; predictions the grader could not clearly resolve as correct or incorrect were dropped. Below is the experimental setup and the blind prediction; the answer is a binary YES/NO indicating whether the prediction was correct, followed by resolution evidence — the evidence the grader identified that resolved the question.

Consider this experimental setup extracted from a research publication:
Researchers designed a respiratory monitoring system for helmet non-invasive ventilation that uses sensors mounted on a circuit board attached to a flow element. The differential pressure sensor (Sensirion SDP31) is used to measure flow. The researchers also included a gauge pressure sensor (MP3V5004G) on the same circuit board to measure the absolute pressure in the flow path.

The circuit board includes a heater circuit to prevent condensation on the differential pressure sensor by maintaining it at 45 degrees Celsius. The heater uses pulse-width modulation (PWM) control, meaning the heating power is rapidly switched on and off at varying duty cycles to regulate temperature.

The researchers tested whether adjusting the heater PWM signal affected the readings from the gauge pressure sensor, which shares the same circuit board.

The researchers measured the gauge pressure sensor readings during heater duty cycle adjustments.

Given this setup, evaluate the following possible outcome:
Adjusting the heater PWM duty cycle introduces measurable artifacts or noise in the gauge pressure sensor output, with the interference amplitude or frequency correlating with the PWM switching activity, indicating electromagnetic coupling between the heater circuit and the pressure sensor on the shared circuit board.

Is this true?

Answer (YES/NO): NO